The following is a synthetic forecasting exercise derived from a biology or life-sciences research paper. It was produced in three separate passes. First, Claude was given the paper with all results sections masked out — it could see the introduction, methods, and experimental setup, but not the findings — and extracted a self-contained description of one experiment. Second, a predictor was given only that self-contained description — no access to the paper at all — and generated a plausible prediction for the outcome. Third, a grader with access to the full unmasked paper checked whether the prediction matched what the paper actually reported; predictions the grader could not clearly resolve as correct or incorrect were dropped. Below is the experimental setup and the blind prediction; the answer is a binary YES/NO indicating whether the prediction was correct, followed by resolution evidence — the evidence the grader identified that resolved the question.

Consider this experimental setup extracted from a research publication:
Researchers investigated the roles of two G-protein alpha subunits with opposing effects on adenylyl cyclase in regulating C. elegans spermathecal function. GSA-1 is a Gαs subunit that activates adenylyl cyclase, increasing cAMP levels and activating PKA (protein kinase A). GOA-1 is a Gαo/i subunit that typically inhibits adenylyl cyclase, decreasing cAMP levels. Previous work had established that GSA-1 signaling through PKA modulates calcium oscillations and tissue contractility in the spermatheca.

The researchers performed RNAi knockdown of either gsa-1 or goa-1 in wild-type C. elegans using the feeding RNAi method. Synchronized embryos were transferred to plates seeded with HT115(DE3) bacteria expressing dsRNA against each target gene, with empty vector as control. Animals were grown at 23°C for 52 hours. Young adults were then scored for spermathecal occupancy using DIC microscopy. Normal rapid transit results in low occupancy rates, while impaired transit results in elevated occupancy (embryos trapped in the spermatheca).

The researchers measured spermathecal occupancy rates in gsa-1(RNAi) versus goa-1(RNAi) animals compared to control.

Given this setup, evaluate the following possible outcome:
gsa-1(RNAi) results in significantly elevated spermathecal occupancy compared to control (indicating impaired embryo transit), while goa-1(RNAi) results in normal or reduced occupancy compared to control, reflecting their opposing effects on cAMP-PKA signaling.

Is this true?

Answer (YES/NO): NO